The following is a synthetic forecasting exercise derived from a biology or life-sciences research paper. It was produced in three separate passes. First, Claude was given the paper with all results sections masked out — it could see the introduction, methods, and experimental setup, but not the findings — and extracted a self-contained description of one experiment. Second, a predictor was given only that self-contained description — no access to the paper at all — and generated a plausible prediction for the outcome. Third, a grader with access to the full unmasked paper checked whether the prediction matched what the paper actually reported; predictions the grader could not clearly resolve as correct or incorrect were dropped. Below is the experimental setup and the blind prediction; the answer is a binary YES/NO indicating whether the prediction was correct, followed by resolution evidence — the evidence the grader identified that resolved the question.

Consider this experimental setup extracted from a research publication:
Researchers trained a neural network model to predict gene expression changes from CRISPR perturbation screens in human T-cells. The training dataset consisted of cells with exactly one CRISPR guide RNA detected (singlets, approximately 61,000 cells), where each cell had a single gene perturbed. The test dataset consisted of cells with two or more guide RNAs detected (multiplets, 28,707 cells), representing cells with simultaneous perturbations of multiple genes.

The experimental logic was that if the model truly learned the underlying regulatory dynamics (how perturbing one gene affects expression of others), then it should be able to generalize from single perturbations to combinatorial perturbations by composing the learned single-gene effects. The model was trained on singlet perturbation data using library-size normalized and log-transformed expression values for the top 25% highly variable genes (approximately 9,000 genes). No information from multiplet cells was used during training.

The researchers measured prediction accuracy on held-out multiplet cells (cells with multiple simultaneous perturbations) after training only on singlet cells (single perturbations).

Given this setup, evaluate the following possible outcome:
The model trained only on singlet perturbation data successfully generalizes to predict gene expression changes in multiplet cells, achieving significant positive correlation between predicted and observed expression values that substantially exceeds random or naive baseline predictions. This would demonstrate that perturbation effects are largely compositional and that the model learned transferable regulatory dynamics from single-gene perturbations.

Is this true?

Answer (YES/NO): YES